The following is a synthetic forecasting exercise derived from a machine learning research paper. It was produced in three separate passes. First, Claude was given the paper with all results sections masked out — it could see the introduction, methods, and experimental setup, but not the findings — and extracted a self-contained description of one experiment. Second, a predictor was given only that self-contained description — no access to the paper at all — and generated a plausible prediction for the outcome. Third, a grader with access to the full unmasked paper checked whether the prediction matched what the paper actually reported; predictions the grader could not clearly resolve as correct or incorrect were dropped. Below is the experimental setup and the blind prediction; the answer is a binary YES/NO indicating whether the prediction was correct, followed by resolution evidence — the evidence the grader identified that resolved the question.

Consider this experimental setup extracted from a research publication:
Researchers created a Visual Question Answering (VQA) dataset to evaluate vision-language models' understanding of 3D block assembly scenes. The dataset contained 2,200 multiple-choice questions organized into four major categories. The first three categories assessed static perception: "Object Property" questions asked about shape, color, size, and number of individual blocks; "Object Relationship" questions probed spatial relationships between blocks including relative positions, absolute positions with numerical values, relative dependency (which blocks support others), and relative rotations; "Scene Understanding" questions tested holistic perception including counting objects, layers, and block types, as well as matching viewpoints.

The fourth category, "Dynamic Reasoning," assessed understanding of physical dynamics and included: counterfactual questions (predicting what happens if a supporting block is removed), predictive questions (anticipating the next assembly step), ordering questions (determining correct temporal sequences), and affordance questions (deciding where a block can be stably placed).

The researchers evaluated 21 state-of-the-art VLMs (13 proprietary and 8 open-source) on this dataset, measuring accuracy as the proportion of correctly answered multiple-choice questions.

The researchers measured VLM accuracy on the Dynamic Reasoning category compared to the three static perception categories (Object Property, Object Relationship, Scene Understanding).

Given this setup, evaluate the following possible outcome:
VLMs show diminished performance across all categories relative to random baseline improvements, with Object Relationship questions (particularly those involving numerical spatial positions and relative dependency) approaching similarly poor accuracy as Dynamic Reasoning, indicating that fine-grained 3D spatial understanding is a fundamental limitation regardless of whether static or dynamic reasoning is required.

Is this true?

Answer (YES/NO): NO